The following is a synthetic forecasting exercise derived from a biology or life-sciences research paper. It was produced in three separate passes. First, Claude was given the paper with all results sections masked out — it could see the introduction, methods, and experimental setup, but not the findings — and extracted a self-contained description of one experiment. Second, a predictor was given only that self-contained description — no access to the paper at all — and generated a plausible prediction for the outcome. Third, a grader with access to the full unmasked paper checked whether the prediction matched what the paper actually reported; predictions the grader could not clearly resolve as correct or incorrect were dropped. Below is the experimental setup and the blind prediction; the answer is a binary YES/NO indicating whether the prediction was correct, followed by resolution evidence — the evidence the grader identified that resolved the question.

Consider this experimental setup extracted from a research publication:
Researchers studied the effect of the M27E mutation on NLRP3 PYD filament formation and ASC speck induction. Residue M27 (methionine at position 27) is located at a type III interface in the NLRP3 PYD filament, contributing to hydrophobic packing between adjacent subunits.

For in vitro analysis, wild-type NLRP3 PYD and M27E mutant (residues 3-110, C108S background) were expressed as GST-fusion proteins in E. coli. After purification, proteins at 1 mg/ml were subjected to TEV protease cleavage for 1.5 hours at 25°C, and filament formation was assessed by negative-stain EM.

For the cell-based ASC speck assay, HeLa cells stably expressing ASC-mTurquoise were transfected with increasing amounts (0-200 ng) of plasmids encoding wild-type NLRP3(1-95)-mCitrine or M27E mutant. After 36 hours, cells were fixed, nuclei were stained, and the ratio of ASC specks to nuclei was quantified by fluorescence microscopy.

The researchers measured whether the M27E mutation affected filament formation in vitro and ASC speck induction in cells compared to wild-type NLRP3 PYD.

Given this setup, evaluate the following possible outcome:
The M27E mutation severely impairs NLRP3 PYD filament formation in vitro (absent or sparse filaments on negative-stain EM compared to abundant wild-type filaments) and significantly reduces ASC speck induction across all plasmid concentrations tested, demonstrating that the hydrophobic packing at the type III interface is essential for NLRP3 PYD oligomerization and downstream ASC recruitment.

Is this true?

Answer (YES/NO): YES